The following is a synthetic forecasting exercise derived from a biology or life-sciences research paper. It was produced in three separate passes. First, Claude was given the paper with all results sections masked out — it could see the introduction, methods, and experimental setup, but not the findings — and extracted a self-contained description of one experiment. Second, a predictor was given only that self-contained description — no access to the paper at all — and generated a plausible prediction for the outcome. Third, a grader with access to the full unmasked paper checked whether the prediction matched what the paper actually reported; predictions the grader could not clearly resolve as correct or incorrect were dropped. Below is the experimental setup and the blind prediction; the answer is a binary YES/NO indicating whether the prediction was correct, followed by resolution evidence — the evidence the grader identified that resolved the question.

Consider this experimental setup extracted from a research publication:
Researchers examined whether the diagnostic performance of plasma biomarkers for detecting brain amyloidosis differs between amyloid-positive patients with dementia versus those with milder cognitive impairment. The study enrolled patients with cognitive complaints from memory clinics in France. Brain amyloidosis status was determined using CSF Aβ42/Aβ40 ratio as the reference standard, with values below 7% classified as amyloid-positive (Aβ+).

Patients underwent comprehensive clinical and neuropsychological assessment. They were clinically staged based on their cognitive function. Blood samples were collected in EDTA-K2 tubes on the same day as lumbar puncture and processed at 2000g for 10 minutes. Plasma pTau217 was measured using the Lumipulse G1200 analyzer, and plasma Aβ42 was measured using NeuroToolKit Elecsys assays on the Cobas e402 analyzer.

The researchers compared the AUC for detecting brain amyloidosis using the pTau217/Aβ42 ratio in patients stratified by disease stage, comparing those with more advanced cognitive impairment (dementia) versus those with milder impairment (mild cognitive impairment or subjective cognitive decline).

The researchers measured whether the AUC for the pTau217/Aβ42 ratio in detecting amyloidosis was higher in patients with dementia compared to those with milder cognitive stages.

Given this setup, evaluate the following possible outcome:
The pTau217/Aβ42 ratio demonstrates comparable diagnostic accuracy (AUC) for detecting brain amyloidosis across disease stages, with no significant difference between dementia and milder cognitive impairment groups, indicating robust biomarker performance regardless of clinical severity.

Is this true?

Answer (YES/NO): NO